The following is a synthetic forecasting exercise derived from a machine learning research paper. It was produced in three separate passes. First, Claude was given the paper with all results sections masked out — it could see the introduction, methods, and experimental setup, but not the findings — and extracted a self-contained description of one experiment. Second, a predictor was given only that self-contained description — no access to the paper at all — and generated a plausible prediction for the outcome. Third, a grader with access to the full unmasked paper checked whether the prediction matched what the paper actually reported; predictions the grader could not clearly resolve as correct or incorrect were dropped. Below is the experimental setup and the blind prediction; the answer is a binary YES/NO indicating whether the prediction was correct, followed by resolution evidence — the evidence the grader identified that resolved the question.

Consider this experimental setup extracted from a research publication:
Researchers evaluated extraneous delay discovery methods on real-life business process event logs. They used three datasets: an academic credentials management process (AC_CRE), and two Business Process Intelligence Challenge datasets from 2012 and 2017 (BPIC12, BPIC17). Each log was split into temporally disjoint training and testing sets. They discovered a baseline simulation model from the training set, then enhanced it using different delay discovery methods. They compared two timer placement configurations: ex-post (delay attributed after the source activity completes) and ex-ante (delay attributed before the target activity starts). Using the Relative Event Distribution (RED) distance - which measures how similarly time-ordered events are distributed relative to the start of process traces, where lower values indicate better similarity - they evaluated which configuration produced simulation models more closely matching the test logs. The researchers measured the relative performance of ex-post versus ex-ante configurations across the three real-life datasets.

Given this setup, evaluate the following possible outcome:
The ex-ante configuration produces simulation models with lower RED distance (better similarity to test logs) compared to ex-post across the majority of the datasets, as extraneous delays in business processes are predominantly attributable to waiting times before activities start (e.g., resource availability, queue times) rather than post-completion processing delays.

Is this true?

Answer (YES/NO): YES